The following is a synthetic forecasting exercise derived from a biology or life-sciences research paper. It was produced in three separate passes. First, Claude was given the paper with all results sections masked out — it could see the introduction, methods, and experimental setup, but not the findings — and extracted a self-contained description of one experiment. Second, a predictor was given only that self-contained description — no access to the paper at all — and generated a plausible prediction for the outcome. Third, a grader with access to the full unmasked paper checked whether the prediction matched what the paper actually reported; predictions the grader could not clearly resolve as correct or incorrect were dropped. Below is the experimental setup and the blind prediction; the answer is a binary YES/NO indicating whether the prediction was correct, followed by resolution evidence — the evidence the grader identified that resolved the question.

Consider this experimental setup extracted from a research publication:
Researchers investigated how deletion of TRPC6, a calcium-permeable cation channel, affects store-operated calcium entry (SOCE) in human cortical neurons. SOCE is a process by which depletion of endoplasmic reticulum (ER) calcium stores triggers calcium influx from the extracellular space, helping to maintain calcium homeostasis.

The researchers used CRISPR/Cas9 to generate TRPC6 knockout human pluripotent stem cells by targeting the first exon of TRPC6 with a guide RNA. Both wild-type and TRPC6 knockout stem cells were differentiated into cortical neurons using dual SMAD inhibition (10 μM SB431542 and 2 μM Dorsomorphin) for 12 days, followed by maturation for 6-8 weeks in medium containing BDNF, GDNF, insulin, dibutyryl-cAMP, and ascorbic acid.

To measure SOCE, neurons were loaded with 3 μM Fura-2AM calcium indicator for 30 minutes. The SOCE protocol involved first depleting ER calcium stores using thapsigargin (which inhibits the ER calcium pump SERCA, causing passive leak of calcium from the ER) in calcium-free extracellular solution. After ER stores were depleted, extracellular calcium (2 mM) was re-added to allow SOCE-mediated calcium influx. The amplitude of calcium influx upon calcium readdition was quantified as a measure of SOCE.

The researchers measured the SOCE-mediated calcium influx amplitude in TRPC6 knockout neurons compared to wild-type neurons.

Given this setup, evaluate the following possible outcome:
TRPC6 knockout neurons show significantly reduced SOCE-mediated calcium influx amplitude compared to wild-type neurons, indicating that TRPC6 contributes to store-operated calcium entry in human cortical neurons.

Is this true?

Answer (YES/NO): YES